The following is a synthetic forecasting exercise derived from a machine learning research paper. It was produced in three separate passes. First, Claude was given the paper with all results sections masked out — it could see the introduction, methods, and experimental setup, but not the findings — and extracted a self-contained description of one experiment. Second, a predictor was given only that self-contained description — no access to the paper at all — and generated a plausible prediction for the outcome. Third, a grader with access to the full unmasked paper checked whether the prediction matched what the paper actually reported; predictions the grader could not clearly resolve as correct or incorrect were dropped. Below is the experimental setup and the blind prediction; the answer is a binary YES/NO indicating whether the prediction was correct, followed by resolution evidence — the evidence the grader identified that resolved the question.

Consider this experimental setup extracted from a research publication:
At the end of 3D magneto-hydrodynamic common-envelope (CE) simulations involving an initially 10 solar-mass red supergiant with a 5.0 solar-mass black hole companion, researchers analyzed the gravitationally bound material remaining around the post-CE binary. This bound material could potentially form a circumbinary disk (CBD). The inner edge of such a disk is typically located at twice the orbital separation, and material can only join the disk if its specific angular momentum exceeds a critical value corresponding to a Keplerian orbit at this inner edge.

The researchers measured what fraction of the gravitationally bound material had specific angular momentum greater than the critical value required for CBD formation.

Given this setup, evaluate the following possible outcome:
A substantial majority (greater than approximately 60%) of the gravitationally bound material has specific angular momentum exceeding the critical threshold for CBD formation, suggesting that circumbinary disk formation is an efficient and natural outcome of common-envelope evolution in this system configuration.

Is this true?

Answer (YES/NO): YES